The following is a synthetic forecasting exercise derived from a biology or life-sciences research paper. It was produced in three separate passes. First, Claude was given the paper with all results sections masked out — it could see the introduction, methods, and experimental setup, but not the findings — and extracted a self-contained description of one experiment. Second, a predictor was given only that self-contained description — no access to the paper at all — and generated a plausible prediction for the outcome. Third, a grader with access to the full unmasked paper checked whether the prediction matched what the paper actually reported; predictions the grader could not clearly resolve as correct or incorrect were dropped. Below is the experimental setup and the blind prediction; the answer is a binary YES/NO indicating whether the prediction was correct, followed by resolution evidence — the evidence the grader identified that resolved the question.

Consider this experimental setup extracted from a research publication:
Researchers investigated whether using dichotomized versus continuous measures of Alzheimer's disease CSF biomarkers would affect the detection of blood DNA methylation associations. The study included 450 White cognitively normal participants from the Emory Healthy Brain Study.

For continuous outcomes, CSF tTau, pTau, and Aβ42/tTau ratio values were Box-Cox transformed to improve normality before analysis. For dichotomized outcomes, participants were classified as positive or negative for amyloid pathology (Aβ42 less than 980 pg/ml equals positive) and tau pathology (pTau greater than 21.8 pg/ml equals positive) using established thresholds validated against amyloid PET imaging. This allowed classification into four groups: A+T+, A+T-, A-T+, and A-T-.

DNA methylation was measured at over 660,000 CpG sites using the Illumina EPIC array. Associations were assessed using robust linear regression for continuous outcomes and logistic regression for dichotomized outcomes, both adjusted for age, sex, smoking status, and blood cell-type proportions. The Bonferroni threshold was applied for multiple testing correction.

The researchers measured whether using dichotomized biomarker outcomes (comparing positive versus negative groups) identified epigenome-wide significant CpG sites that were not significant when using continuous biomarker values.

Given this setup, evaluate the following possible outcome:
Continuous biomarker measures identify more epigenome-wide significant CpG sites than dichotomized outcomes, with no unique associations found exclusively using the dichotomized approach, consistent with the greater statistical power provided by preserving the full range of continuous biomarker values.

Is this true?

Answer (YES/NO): NO